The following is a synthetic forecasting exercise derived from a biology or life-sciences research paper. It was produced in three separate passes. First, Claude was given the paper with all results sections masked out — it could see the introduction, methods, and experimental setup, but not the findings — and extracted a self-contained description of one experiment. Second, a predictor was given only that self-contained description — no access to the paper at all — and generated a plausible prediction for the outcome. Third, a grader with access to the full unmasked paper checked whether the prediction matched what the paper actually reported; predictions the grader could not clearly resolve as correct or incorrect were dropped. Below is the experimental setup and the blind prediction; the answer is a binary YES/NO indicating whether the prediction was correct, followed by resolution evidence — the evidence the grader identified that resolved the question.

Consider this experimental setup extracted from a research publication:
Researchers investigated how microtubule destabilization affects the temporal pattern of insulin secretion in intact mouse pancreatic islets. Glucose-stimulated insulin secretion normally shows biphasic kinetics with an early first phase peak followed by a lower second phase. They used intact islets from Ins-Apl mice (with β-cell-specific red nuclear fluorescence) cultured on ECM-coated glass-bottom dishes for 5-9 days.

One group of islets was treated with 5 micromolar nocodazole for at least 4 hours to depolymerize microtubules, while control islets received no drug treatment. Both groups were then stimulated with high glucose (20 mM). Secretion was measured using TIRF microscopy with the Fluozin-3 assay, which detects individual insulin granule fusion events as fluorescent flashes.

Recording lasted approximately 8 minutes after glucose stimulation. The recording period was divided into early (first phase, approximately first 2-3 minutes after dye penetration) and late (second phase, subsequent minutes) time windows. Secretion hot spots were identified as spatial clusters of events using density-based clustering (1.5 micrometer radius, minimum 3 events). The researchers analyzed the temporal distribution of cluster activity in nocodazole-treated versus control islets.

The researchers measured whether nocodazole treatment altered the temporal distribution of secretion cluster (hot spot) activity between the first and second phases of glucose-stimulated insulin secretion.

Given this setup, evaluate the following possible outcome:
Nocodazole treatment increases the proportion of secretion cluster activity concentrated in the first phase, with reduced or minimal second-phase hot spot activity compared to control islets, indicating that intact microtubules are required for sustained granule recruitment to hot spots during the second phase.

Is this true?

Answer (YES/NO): NO